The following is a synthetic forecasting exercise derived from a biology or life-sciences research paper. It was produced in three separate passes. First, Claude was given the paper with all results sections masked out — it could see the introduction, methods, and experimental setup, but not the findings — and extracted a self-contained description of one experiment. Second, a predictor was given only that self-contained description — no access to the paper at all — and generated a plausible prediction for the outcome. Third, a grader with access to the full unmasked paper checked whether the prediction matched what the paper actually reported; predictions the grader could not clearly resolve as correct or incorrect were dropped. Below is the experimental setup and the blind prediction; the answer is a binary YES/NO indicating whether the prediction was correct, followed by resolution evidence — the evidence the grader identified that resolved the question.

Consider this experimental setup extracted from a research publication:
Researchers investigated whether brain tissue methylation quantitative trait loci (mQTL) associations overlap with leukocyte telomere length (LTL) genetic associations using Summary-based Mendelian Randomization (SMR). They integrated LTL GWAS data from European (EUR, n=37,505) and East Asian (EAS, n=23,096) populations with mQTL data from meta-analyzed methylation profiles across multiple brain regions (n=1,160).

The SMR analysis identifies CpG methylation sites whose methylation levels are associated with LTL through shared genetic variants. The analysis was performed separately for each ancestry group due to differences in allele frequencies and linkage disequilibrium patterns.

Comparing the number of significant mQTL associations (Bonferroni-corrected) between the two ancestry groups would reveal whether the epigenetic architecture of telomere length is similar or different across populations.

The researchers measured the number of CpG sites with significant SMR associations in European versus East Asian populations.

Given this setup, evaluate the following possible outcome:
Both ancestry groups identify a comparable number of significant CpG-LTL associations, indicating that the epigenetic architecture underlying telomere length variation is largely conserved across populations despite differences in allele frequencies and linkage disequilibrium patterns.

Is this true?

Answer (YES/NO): NO